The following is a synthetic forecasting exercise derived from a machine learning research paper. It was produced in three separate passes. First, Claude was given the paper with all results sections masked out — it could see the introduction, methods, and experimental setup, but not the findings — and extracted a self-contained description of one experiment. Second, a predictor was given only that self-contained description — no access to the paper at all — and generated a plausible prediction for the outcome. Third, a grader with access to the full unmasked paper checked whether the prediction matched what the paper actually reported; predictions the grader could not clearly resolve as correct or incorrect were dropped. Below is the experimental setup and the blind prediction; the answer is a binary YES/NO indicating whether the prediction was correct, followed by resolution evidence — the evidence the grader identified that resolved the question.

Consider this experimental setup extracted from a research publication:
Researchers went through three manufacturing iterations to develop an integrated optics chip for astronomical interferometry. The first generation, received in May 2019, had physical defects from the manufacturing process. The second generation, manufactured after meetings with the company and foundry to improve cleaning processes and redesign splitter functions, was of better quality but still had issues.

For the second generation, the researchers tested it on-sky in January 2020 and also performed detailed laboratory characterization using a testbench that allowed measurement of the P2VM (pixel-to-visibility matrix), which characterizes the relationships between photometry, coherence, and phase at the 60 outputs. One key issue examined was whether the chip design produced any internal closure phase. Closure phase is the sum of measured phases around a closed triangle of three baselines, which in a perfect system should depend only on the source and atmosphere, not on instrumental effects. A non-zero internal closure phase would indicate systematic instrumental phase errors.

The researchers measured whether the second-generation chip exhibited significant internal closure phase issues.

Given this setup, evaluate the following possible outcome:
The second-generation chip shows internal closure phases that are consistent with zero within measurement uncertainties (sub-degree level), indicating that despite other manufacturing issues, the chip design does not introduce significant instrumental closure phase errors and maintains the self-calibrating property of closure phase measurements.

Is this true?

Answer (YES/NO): NO